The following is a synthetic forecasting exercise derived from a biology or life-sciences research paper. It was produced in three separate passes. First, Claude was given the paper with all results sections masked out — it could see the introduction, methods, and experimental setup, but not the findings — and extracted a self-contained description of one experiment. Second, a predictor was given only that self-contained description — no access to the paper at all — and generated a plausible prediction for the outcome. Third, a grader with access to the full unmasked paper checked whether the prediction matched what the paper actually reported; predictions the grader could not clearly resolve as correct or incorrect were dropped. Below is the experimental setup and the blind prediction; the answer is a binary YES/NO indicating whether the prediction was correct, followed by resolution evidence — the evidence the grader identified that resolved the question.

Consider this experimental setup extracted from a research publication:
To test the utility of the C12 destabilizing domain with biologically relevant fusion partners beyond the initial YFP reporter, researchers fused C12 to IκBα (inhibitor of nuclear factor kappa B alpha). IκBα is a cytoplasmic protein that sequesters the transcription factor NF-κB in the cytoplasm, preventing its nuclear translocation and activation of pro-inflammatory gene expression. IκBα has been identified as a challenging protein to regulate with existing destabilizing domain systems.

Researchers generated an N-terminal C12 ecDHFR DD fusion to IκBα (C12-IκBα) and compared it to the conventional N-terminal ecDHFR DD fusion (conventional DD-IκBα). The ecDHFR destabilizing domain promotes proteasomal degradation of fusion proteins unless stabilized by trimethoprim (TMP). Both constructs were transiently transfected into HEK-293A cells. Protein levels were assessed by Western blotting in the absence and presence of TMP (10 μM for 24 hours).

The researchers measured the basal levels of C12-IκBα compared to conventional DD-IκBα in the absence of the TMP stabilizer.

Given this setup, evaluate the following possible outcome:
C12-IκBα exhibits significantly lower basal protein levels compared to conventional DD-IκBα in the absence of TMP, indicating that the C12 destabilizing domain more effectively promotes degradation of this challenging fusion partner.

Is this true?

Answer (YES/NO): YES